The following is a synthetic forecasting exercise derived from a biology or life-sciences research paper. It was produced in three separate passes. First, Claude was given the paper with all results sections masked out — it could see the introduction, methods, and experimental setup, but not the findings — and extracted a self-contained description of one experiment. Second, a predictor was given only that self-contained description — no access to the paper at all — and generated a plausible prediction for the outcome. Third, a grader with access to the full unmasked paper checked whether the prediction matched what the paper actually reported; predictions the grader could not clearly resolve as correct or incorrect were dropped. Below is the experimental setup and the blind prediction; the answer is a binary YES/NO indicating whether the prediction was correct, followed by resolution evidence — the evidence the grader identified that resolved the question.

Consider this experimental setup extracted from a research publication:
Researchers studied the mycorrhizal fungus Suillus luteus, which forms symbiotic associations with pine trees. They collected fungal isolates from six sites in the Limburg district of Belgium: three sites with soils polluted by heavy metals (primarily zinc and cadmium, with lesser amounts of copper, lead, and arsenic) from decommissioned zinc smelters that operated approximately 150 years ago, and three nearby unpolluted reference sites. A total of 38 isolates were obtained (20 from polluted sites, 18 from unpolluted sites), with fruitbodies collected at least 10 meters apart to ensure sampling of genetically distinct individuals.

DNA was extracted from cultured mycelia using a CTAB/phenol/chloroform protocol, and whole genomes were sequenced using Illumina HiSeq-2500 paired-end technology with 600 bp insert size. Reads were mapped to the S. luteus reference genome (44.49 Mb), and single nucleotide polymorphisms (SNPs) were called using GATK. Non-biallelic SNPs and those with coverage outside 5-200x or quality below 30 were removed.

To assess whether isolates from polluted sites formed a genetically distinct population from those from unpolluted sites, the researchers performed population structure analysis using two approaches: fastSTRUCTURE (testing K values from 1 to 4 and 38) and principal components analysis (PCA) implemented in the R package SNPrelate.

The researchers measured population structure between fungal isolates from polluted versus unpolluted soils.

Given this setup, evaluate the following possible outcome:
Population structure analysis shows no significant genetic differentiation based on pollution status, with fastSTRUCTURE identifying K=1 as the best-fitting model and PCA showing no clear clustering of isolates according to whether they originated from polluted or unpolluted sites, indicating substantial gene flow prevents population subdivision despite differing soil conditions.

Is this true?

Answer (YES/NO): YES